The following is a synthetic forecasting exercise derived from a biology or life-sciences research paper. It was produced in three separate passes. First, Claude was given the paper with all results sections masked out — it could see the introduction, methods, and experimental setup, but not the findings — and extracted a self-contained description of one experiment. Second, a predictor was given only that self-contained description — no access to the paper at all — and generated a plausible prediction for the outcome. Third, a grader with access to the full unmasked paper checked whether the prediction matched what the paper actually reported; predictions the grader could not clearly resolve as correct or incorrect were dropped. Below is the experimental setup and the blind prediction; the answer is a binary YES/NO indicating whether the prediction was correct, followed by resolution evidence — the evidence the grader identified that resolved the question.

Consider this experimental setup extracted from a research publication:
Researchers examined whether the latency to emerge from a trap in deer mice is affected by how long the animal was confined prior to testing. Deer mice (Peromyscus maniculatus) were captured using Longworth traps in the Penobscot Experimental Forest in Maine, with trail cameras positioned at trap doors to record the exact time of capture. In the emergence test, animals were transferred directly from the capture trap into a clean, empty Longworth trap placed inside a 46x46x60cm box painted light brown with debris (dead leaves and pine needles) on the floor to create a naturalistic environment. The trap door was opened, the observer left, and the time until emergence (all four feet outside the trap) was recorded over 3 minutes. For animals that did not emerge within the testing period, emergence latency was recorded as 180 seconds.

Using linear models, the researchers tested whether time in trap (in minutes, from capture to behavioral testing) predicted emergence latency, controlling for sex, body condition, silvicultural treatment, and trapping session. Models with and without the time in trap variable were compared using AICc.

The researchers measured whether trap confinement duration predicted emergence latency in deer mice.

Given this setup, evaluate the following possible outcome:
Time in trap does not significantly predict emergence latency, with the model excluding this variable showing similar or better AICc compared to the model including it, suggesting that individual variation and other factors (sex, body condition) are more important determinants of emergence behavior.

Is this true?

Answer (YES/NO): NO